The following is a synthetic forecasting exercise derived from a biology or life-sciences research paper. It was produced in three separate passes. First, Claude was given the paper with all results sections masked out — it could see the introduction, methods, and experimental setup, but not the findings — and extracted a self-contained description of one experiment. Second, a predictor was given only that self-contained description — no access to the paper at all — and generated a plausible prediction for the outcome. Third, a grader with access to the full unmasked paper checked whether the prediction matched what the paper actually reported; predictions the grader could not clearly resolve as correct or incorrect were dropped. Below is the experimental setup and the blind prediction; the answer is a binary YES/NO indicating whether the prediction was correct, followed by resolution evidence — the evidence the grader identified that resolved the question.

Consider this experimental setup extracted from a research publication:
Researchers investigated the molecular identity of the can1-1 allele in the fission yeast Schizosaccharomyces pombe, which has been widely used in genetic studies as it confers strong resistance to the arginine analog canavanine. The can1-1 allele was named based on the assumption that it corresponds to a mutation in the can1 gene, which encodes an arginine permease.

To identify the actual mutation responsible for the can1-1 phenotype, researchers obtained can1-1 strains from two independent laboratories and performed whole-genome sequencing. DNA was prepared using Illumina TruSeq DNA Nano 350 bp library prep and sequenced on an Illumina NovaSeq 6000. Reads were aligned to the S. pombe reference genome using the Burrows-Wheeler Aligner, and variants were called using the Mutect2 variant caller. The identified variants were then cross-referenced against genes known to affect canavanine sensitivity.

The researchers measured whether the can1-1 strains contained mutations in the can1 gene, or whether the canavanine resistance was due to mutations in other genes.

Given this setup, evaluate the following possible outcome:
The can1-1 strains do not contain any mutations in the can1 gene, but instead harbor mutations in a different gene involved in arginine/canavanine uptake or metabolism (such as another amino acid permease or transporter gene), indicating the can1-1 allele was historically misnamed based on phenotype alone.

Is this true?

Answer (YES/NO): NO